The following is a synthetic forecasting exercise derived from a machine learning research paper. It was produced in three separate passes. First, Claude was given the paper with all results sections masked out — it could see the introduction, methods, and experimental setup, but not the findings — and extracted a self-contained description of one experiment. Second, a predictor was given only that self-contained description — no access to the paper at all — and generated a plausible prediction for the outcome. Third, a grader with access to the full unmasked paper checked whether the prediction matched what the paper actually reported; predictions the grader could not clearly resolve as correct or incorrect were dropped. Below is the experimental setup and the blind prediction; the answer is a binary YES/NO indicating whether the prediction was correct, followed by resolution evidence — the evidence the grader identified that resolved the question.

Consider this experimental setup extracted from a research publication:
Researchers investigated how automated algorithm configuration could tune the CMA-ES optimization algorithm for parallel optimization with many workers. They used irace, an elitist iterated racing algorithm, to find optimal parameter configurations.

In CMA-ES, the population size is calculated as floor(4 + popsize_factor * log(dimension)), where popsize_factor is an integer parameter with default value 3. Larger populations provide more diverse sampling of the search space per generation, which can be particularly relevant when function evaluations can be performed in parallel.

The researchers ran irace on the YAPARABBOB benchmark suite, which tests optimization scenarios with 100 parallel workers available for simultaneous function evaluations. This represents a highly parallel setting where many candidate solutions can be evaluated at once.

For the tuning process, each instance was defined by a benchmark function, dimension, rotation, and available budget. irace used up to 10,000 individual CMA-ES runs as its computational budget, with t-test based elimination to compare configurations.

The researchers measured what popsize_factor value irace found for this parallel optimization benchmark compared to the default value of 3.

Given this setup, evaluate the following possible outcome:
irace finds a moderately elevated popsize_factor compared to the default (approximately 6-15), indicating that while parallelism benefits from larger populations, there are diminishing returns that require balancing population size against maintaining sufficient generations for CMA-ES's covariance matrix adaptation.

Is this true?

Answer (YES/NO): YES